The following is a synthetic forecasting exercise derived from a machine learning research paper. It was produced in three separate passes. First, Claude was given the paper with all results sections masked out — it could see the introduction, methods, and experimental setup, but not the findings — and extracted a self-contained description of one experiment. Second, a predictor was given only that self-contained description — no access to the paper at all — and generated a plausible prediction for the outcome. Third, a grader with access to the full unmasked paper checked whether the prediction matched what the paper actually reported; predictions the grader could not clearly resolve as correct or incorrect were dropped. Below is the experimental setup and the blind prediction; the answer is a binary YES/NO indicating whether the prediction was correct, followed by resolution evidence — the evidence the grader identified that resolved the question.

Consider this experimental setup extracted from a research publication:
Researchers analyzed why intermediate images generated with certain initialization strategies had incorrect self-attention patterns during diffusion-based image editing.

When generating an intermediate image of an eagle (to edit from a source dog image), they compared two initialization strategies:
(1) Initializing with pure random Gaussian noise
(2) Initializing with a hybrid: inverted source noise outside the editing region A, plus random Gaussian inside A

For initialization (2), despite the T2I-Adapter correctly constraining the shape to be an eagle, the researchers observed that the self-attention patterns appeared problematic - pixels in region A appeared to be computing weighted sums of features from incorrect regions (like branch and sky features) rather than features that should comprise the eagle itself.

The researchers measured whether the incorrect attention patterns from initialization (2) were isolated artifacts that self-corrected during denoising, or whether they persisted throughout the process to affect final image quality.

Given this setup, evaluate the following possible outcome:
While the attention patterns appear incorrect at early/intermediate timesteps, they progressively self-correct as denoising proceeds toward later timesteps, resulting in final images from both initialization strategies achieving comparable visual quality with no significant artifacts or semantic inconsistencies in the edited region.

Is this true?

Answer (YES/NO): NO